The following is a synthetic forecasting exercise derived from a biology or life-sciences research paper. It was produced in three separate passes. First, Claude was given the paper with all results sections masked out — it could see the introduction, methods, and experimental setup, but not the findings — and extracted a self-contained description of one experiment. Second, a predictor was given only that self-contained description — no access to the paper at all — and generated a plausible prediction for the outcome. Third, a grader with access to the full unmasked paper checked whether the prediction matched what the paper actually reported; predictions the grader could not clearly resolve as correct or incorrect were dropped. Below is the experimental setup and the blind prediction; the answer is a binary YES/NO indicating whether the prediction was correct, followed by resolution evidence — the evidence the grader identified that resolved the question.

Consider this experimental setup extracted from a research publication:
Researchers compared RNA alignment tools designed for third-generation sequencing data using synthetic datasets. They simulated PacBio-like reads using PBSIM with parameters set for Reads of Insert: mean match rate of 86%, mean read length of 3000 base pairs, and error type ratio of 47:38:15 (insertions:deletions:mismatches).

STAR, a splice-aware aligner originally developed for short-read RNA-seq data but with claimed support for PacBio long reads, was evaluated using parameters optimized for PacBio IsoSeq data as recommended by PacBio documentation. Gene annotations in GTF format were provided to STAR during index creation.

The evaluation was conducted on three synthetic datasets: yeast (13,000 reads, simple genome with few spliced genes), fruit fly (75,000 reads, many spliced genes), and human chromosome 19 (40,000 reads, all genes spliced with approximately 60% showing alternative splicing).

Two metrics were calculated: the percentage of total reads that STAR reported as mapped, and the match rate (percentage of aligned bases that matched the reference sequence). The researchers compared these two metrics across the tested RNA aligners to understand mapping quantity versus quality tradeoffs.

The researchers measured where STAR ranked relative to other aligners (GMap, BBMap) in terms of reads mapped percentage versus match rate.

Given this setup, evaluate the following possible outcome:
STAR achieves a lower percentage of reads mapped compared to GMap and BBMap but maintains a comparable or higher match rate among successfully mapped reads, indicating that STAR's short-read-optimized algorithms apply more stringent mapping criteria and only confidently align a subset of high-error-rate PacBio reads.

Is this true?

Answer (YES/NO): YES